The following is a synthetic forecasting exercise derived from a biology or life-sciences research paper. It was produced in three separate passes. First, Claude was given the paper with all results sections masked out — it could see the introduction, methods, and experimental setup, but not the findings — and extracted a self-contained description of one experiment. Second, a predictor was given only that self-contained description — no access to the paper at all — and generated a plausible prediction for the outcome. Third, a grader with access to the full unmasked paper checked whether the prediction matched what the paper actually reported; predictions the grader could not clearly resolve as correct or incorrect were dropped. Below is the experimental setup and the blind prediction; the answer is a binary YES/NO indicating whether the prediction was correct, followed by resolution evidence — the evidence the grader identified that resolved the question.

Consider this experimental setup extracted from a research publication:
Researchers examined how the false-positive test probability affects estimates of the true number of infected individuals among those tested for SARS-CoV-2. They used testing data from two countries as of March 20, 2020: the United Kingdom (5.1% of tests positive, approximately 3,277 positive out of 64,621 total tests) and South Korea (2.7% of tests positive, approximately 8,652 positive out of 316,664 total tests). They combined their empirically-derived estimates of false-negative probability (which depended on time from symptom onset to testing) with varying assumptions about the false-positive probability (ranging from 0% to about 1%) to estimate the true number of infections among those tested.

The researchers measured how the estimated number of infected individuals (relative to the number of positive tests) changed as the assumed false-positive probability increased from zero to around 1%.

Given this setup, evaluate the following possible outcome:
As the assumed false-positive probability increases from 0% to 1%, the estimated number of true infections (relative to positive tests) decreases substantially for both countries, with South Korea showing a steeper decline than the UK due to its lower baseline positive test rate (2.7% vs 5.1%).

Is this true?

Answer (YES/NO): YES